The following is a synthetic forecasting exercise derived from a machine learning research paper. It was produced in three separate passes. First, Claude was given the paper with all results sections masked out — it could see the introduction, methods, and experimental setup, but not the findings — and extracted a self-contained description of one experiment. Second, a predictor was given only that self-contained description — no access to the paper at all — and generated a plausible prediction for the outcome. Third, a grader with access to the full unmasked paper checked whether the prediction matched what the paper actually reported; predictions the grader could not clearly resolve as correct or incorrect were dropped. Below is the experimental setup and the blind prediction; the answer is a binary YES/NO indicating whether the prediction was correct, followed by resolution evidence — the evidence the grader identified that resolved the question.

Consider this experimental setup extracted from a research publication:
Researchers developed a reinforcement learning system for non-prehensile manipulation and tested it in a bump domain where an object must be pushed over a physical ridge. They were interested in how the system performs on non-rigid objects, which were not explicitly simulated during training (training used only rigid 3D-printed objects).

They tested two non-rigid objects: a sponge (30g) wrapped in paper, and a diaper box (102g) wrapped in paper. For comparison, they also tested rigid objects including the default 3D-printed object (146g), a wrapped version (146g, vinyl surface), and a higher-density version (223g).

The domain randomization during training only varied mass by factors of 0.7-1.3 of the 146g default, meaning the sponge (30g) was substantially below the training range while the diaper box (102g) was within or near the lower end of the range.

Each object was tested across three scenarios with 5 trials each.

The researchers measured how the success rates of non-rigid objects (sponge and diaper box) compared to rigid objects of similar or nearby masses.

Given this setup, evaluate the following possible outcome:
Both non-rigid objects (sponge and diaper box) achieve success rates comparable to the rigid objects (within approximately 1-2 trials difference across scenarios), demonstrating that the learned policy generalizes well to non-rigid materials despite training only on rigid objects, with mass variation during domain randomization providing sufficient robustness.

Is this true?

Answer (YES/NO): NO